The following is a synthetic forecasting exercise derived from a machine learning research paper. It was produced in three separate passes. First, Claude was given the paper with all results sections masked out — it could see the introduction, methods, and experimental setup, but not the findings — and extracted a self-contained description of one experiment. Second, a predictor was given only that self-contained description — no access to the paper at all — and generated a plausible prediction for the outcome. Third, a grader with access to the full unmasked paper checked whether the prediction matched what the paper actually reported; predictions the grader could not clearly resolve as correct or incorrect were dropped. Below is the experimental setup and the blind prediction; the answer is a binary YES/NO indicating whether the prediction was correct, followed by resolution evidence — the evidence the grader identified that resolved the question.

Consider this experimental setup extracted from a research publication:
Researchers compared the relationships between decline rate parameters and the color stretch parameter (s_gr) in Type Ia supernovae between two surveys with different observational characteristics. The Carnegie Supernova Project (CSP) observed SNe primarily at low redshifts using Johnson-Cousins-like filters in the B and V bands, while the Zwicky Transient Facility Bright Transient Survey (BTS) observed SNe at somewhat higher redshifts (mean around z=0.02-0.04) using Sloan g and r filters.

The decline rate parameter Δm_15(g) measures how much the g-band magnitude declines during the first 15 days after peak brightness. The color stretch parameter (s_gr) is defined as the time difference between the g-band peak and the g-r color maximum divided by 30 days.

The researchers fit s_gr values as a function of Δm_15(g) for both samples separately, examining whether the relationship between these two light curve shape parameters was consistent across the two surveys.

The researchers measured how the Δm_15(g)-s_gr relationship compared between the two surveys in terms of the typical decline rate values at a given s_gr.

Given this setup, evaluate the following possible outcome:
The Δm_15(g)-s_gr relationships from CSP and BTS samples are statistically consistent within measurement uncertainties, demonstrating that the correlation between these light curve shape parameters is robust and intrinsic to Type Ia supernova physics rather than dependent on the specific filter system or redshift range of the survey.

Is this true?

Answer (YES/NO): NO